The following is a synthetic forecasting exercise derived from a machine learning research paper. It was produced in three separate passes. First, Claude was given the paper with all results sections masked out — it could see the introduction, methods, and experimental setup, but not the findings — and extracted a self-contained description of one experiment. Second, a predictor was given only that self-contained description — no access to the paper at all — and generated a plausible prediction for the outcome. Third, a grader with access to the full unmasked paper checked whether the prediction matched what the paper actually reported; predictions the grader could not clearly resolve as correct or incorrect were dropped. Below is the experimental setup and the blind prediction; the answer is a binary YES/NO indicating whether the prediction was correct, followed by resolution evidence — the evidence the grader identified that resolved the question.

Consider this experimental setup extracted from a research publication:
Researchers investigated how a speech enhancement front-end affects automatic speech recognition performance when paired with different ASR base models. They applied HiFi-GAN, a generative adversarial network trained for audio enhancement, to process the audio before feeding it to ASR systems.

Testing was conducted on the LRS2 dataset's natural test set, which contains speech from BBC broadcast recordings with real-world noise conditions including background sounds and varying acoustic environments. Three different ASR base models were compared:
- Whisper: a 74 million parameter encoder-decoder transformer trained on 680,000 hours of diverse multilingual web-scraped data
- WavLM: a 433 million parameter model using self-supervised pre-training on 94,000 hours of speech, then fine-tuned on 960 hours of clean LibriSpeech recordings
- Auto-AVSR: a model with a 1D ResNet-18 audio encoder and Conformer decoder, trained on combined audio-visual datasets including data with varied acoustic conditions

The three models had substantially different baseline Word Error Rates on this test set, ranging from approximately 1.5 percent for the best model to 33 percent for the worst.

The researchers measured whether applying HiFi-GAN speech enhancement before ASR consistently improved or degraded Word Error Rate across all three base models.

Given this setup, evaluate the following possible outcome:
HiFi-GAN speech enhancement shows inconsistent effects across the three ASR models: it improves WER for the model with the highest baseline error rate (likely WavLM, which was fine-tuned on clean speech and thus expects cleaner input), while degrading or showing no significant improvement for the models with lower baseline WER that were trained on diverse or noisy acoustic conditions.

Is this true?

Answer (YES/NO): NO